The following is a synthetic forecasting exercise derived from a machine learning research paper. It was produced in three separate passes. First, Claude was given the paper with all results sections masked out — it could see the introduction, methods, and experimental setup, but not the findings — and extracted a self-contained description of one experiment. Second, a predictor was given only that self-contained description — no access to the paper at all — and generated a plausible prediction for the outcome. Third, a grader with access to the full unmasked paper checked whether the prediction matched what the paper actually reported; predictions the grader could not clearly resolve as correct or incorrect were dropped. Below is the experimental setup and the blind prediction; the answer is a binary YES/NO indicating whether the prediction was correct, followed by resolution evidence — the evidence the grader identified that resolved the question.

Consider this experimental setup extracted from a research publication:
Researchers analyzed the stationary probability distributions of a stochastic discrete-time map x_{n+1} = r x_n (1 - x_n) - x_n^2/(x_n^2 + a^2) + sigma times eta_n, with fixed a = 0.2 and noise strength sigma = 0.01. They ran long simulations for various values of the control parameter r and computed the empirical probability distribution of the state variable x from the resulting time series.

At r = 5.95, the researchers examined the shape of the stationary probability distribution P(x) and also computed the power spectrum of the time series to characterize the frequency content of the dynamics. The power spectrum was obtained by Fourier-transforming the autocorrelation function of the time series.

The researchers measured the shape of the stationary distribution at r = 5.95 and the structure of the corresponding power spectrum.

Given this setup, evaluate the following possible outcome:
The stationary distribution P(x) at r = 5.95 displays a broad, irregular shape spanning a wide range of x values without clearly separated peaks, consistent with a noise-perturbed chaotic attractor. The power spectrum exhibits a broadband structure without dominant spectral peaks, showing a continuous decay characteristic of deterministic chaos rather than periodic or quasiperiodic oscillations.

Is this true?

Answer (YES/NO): NO